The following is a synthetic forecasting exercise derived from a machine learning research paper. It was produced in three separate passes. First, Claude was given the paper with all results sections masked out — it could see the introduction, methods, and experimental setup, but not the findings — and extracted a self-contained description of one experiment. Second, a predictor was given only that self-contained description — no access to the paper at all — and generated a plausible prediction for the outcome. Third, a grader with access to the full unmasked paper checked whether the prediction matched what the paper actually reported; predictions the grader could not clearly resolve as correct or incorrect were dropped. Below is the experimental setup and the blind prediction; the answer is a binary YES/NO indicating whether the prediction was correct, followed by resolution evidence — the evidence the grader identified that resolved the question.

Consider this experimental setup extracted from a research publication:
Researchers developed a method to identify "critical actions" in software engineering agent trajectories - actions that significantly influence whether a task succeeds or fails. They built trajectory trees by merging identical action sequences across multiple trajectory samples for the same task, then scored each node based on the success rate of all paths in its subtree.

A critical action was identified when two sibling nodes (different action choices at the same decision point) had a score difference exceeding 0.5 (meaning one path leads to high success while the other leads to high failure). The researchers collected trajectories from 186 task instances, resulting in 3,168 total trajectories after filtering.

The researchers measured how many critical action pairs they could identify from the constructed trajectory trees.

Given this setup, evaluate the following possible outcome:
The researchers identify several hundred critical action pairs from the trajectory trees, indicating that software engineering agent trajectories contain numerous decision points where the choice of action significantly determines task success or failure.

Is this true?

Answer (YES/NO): YES